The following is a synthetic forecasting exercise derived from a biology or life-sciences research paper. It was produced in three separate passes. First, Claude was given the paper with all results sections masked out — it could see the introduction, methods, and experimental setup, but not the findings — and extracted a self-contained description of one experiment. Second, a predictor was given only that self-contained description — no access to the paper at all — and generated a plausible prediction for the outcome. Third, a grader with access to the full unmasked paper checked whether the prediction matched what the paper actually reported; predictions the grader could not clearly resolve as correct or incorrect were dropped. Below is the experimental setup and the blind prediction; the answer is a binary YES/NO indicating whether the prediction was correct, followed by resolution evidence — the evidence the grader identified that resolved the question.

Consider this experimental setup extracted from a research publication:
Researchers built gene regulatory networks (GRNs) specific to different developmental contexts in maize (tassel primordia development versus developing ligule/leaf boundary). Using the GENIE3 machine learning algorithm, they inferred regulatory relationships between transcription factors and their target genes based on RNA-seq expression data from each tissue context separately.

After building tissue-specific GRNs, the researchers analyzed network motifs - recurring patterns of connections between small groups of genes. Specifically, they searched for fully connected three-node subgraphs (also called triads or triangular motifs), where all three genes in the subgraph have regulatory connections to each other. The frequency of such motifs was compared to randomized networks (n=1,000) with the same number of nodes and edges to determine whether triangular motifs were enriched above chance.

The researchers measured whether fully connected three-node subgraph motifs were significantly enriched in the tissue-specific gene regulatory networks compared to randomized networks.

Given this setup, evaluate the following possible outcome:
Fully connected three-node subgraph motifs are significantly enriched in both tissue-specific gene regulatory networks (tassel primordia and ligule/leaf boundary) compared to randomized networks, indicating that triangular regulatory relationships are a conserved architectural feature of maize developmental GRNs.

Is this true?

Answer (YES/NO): YES